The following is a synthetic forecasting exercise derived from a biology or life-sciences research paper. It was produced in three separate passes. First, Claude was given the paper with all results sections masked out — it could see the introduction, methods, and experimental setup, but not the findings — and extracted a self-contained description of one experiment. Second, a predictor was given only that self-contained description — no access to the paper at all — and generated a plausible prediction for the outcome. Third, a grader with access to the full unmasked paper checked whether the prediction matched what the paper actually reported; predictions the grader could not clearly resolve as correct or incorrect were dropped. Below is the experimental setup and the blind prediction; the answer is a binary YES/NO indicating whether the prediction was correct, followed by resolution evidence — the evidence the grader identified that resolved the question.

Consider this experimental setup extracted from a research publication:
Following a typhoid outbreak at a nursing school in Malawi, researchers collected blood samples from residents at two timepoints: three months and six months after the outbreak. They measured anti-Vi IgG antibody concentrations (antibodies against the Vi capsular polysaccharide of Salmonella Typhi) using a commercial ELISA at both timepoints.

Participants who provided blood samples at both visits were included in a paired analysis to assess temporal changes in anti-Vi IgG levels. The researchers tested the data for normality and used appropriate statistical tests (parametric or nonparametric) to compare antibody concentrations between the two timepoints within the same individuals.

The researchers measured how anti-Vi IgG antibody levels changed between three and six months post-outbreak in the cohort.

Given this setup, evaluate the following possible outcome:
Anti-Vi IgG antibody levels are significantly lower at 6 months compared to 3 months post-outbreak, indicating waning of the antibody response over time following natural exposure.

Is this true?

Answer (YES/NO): NO